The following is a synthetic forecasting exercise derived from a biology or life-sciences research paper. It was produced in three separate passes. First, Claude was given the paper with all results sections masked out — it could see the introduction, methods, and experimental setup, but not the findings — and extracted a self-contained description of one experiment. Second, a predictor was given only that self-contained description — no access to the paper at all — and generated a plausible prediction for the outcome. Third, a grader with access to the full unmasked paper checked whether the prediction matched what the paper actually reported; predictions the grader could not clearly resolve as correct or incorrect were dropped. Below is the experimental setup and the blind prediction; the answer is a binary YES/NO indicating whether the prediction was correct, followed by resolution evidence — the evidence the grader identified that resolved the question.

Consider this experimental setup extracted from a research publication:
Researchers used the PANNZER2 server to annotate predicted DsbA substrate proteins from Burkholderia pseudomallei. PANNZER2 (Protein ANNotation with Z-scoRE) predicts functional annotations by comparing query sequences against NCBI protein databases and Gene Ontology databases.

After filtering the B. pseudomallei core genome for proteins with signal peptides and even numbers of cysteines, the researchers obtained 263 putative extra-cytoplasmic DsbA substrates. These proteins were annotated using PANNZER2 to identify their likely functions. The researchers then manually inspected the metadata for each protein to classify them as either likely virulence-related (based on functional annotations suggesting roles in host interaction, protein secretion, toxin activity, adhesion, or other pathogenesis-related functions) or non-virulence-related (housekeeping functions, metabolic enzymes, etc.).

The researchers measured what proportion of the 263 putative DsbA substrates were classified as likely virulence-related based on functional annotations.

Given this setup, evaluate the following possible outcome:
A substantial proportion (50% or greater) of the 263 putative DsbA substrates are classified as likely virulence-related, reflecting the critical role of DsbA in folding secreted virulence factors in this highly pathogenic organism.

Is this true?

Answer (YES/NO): NO